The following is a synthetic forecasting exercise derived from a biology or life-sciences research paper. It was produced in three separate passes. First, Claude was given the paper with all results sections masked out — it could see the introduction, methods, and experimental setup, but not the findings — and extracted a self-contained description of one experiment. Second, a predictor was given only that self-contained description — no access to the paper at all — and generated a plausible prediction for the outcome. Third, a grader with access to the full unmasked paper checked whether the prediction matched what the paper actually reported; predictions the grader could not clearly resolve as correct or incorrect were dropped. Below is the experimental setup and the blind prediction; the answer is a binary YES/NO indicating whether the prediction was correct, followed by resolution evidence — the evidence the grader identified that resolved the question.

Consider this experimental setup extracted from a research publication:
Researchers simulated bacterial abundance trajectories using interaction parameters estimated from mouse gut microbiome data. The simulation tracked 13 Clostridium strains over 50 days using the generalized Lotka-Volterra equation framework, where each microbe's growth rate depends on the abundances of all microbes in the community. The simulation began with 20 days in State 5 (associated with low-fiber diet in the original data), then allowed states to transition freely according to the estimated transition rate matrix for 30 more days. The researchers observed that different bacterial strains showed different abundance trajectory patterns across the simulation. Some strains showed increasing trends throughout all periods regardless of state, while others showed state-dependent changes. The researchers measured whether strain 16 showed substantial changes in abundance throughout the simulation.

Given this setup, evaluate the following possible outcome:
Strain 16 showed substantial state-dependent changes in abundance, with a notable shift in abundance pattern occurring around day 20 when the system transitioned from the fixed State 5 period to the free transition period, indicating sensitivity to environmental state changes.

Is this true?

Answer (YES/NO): NO